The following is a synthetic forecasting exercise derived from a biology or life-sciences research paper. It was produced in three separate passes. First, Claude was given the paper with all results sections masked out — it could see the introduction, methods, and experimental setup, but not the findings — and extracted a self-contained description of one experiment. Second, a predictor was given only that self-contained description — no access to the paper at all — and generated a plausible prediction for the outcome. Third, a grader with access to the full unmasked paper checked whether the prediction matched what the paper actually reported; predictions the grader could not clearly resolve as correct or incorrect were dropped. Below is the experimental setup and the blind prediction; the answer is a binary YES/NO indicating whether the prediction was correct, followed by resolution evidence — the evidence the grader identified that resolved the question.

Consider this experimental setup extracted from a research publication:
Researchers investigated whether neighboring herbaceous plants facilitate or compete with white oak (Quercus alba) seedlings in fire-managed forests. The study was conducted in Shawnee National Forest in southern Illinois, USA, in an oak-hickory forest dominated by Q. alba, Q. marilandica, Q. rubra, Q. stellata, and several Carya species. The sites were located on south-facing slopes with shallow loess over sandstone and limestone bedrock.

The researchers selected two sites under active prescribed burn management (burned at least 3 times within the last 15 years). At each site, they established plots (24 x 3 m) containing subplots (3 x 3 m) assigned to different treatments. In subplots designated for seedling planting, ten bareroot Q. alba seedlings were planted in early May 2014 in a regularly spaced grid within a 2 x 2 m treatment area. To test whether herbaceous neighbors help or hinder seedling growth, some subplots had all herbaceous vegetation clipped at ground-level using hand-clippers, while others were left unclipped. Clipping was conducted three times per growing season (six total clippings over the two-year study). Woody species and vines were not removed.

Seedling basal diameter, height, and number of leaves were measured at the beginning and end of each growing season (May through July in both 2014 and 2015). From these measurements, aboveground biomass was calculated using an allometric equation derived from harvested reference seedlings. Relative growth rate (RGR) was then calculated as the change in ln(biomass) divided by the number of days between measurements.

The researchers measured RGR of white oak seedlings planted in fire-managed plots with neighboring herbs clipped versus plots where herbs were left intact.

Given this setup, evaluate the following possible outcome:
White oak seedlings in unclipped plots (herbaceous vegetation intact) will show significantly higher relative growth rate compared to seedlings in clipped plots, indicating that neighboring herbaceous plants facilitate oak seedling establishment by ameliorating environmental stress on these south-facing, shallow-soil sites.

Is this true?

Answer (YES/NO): YES